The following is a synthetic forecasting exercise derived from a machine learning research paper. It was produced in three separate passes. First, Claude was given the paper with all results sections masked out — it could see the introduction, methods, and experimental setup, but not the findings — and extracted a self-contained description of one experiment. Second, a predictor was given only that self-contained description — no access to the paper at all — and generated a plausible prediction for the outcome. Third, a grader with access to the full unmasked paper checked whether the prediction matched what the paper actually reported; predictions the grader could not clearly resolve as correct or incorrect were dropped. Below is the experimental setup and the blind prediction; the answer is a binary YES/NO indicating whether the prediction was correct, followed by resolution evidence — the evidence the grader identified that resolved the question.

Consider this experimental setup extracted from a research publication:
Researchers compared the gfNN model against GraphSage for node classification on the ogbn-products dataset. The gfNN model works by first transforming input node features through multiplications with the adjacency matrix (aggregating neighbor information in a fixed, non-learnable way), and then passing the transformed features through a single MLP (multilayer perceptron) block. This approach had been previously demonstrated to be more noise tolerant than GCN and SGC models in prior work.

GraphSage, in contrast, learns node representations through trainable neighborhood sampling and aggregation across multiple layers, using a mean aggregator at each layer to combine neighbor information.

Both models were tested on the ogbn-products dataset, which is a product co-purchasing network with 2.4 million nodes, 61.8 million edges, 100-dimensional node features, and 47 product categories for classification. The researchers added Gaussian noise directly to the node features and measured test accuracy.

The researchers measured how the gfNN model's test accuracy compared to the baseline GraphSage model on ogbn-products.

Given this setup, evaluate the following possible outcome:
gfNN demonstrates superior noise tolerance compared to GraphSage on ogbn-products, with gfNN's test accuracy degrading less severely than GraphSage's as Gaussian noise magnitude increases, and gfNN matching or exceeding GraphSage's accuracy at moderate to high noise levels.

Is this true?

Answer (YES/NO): NO